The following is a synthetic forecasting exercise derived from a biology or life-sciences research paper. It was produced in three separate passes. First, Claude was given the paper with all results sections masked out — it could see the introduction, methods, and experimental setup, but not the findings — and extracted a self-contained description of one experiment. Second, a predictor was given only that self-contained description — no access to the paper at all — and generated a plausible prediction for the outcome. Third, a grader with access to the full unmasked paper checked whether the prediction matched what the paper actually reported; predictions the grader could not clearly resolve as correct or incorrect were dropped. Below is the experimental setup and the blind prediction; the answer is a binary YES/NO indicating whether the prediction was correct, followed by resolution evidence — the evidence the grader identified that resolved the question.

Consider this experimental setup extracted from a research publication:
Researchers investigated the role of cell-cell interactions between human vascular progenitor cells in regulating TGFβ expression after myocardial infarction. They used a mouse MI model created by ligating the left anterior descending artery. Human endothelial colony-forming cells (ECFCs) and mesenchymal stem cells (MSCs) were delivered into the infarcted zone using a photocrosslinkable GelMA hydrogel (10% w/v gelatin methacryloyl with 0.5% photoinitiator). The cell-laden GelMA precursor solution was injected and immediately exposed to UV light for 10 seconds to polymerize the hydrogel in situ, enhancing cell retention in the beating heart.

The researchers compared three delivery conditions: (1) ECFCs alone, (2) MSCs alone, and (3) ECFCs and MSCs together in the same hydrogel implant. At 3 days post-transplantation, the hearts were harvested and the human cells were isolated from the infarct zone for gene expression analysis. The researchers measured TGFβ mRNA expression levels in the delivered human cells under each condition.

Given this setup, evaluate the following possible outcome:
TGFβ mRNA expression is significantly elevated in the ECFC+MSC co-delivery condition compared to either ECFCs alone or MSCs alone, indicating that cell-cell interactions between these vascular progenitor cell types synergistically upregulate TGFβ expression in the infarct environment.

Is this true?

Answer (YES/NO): NO